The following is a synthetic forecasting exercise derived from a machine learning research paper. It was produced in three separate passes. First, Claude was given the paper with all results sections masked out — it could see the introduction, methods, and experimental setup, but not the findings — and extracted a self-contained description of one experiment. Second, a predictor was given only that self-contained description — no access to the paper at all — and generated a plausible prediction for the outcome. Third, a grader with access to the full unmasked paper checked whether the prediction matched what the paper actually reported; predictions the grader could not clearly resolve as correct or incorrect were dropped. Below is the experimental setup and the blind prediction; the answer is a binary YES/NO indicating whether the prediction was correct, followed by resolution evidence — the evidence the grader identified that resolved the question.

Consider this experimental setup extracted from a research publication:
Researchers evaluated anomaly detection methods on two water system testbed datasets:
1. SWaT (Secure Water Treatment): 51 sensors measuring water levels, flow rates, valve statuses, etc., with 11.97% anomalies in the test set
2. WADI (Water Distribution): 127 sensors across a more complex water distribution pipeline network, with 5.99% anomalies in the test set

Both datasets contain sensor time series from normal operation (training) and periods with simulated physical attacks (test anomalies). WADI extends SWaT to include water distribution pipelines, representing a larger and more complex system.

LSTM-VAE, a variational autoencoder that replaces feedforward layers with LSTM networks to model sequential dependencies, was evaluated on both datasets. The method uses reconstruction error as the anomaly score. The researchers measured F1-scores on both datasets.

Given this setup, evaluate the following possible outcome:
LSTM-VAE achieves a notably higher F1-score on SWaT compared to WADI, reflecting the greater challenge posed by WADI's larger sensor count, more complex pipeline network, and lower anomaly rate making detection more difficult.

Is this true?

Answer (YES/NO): YES